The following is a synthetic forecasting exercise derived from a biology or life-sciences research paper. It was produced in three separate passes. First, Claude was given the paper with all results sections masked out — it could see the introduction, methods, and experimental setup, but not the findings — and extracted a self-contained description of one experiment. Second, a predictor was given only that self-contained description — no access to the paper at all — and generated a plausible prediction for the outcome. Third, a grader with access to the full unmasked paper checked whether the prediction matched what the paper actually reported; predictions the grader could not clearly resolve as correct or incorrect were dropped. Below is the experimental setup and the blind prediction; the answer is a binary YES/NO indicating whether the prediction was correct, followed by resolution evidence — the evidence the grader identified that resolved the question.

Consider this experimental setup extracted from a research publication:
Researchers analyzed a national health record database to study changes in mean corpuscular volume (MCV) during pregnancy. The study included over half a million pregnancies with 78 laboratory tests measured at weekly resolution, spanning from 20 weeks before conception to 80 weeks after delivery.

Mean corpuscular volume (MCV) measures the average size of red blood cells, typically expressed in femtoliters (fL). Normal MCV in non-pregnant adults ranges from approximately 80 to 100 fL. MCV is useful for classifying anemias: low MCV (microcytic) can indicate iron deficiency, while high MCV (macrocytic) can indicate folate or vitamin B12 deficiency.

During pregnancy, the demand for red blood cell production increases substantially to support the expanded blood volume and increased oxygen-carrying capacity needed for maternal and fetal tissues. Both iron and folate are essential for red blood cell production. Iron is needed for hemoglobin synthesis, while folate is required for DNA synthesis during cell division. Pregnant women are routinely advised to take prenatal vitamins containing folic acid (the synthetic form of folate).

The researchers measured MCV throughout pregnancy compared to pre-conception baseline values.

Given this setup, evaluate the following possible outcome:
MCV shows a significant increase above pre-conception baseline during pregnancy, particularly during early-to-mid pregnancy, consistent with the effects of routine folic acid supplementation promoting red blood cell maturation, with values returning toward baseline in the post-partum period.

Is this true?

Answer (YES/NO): NO